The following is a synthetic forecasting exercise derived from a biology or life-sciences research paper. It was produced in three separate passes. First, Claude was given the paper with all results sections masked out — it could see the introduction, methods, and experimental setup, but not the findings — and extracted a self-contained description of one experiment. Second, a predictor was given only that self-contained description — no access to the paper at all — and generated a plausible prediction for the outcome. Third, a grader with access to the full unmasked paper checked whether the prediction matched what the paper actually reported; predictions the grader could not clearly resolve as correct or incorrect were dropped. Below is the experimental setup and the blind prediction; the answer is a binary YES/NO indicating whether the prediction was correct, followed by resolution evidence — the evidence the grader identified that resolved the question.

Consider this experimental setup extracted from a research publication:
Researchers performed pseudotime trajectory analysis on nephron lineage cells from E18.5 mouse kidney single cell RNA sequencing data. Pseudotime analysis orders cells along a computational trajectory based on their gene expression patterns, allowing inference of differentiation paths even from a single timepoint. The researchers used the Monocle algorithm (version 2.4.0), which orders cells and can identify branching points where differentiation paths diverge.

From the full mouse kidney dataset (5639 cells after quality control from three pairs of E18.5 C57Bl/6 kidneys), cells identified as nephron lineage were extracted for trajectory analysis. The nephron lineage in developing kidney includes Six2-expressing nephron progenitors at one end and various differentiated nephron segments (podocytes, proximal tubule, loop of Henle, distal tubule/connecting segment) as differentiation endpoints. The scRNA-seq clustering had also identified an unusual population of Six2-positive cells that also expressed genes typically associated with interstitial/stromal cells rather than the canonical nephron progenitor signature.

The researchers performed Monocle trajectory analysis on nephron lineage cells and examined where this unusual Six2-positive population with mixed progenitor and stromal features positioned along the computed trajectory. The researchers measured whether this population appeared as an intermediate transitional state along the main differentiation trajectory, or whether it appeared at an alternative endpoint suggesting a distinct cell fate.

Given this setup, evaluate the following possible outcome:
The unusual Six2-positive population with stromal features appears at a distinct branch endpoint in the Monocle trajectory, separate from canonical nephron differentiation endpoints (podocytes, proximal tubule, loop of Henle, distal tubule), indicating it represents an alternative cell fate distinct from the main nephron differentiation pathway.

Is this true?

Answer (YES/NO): YES